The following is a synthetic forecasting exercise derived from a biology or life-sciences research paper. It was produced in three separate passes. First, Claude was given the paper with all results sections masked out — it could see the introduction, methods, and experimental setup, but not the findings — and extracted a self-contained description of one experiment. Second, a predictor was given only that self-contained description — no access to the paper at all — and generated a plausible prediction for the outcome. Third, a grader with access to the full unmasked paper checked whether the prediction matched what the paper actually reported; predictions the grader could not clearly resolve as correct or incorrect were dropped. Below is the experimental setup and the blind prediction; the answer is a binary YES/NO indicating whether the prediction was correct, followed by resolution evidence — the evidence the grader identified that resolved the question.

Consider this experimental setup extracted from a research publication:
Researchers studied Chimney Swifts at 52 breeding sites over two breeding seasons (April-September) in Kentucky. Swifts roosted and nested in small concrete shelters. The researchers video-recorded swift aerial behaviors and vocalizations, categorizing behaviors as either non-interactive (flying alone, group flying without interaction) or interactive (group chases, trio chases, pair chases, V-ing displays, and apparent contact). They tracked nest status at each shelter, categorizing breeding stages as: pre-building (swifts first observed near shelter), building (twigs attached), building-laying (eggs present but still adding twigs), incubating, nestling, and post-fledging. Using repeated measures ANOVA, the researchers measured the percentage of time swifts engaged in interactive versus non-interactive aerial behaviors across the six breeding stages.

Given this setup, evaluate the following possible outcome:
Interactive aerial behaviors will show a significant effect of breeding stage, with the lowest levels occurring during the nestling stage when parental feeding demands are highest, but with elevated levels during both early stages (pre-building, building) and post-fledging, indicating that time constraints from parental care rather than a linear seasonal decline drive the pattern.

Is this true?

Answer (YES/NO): NO